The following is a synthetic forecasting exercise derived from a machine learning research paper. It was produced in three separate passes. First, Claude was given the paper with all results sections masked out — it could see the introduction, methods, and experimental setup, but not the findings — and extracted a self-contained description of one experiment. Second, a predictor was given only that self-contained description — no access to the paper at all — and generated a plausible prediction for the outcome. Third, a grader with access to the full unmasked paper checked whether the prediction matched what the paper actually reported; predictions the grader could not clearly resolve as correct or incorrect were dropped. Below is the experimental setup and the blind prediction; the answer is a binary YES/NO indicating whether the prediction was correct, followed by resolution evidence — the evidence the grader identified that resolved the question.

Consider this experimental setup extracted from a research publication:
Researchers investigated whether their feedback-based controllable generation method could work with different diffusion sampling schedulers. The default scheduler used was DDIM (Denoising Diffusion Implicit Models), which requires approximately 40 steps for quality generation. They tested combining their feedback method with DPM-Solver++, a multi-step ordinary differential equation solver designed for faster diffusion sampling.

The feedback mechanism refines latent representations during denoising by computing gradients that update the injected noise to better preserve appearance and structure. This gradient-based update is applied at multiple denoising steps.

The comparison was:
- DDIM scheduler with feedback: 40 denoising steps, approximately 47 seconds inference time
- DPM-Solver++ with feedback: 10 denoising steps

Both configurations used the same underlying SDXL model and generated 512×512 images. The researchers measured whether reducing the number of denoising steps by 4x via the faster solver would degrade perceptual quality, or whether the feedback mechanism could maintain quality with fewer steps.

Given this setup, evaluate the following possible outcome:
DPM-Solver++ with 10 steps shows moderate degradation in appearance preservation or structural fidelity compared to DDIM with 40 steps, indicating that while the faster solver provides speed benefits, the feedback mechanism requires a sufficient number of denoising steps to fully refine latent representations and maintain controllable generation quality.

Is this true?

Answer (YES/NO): NO